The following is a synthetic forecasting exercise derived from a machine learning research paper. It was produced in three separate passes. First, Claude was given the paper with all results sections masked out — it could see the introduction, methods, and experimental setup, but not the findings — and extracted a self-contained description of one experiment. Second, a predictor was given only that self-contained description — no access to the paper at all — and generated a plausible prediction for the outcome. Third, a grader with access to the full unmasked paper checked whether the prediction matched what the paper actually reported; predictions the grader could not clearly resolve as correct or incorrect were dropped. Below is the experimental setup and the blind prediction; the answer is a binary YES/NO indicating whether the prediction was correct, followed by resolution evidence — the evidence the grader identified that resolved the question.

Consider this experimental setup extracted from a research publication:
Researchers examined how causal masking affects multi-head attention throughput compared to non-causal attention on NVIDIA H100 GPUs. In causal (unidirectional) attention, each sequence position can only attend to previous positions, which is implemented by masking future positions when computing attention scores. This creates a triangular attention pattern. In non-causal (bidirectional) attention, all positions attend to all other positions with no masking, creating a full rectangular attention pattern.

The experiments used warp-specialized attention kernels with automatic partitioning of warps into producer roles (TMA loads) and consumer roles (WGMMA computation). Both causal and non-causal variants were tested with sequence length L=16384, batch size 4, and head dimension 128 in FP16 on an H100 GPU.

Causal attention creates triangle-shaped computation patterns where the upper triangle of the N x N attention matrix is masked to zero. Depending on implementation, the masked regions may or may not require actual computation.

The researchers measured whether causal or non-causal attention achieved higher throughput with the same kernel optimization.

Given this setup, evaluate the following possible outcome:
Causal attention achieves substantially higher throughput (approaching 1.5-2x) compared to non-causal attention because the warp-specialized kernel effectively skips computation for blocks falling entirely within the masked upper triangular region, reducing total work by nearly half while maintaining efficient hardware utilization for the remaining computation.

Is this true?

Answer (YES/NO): NO